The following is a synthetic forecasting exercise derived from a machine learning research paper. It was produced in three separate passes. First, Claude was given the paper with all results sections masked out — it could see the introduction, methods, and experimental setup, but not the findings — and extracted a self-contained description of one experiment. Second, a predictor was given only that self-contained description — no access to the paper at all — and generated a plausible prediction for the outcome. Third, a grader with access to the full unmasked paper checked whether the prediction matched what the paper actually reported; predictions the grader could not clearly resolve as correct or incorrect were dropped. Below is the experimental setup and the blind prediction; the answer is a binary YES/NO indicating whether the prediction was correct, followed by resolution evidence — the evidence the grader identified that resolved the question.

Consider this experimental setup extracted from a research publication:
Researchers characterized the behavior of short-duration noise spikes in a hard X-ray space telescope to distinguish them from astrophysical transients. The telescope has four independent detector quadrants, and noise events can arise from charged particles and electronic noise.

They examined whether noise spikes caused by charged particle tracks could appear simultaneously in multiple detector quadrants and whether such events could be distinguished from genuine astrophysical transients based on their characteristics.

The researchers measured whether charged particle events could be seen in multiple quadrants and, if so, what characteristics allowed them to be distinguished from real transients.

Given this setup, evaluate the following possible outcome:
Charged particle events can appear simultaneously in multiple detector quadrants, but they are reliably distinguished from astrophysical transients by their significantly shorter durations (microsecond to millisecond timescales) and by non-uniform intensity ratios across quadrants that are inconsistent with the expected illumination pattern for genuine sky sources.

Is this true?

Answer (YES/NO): NO